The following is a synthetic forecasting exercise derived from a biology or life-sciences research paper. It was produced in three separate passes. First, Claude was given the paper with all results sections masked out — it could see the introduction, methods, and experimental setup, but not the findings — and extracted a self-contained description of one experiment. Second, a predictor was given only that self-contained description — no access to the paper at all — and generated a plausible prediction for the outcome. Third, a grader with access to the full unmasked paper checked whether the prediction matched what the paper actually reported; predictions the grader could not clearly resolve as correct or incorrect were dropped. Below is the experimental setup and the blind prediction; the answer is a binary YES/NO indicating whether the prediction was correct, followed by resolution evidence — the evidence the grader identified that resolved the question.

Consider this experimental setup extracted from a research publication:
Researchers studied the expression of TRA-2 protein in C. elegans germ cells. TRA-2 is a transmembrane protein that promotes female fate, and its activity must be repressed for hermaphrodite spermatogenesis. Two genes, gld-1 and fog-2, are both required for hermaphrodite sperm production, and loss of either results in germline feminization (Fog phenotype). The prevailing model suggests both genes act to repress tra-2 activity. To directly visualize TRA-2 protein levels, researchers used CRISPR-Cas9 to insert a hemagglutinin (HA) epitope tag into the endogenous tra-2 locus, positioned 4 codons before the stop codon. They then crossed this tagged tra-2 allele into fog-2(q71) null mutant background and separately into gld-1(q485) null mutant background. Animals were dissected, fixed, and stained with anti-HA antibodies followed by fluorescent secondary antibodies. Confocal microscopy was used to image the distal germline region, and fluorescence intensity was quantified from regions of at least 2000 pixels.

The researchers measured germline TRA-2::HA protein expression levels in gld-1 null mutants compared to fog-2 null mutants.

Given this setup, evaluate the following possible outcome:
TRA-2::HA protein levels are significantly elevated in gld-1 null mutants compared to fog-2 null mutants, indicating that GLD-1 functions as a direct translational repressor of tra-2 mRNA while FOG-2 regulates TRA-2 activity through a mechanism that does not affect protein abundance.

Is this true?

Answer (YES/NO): YES